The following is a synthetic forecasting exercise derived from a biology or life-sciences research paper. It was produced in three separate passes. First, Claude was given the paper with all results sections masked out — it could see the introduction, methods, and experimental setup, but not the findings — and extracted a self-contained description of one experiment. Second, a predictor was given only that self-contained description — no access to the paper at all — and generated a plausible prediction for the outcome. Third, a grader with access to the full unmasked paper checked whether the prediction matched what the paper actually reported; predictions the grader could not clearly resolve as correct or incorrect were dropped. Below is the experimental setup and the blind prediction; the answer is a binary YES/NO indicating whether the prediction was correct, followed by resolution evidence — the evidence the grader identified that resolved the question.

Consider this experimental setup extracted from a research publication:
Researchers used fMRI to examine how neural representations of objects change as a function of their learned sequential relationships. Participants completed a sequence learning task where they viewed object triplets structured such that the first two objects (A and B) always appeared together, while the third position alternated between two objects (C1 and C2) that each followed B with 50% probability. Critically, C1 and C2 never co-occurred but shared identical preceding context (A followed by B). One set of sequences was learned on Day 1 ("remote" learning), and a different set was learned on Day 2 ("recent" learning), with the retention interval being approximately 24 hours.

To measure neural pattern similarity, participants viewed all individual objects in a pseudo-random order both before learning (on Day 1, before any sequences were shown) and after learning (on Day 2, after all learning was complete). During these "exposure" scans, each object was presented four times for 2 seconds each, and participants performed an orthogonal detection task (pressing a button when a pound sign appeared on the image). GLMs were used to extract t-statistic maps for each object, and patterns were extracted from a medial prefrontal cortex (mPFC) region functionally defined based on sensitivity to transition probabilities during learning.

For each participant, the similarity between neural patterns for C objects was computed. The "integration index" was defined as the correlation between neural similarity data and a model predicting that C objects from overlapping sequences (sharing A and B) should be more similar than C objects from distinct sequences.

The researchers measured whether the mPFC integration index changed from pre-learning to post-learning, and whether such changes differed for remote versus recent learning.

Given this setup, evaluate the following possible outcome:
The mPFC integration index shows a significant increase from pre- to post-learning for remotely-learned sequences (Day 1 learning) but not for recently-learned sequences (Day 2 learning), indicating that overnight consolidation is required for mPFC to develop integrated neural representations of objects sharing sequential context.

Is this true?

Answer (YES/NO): NO